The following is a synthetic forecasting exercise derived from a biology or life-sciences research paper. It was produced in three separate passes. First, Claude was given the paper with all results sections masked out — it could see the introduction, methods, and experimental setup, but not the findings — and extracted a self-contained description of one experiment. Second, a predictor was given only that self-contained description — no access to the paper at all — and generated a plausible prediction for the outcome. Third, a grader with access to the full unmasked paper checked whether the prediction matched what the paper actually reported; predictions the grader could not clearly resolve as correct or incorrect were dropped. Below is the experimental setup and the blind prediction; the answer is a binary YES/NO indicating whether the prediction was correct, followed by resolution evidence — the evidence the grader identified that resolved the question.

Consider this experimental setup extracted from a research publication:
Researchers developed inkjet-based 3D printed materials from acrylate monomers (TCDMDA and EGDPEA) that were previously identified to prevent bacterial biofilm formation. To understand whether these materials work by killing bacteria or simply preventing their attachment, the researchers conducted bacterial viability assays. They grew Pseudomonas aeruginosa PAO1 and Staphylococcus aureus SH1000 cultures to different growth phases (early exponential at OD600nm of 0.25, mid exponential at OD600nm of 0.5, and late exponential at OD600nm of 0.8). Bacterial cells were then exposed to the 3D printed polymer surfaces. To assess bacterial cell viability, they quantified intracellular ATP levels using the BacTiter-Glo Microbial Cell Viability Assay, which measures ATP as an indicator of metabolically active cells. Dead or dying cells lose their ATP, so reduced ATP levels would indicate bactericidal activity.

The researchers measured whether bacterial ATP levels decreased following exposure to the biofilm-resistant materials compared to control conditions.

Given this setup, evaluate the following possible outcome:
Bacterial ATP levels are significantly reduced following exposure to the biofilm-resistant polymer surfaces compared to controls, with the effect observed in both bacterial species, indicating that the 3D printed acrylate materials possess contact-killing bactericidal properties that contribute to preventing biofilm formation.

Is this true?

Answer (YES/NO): NO